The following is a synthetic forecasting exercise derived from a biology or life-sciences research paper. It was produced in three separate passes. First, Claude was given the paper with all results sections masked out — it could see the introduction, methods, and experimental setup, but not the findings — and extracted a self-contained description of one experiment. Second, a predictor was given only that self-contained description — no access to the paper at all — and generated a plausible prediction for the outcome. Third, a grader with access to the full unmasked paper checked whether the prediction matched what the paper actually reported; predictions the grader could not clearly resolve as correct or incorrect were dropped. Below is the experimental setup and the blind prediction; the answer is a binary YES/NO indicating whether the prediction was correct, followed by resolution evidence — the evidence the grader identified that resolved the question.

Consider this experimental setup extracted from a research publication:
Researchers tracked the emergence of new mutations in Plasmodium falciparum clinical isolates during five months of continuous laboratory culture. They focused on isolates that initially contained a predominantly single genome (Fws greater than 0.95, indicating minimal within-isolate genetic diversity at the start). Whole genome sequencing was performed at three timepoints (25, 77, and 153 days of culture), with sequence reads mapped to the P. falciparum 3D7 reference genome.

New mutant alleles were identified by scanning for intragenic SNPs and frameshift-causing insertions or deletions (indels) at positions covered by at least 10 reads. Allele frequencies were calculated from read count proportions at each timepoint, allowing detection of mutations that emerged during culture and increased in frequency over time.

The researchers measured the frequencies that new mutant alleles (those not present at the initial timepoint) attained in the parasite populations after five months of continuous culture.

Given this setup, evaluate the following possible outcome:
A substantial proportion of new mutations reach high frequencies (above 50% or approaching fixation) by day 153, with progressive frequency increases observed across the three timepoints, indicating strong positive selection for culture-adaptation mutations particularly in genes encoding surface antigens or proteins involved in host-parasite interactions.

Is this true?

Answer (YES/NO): NO